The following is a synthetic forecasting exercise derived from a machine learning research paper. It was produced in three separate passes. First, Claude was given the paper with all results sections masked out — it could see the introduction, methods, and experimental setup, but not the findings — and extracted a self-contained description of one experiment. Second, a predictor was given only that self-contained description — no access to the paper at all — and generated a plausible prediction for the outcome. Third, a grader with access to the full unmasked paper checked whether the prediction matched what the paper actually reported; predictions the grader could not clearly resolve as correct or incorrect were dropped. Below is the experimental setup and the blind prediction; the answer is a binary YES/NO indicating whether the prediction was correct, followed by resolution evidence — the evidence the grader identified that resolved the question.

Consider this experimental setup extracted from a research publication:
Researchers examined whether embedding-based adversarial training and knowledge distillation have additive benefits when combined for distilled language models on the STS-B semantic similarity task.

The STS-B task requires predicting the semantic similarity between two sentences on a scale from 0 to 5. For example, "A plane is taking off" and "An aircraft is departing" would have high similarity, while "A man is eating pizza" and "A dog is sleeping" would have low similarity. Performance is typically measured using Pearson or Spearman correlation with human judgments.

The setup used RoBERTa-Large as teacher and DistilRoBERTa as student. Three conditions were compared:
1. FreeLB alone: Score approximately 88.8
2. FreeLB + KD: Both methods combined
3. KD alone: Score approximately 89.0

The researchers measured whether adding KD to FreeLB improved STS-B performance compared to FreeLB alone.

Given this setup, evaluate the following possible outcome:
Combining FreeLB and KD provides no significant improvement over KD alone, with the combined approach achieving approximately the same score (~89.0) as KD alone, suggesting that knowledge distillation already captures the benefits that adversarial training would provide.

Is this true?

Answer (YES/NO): NO